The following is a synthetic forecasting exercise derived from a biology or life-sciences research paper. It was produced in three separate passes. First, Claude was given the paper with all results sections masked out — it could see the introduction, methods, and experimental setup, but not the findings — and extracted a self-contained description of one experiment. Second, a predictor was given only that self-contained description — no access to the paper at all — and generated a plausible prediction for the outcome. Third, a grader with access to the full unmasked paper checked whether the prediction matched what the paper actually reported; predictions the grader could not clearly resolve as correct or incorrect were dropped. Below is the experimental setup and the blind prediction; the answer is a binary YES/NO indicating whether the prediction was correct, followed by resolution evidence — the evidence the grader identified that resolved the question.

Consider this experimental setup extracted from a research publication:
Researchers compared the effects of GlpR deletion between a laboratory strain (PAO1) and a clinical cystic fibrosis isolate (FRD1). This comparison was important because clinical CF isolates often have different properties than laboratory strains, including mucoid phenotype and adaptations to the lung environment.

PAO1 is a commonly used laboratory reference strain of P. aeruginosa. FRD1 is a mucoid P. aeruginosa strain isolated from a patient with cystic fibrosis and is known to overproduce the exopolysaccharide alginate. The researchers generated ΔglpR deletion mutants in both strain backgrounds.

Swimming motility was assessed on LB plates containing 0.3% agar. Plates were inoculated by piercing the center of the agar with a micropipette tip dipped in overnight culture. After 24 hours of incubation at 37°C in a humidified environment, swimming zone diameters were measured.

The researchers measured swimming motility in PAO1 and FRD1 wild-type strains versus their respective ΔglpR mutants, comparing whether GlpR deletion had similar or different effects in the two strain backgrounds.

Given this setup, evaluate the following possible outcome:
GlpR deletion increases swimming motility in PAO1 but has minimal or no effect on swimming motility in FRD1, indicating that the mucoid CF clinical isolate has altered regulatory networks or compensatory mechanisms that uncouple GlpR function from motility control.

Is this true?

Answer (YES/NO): NO